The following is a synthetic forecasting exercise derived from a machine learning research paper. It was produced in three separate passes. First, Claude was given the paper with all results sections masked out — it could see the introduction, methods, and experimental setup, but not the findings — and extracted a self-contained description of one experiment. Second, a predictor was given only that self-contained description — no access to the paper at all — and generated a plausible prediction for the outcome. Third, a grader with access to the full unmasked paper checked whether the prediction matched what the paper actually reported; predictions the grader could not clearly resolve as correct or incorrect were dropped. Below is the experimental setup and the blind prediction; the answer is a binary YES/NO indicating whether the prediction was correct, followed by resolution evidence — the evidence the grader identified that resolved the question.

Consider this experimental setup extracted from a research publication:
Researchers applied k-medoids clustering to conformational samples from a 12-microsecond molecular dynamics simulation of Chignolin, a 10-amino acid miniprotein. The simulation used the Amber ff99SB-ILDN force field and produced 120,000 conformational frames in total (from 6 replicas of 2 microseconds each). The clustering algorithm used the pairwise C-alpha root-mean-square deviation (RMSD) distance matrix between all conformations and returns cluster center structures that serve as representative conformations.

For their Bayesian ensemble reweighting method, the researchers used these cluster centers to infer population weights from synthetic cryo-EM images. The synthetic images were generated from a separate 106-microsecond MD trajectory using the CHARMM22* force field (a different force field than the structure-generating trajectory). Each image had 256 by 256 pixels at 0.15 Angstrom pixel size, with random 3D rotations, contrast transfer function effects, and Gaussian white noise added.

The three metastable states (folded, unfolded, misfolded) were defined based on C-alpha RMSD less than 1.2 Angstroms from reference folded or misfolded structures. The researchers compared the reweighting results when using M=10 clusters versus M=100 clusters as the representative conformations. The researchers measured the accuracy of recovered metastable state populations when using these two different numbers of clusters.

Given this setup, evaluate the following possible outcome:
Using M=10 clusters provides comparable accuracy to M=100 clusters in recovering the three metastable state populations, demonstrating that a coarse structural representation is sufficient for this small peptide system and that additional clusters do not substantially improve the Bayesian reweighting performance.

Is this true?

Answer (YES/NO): YES